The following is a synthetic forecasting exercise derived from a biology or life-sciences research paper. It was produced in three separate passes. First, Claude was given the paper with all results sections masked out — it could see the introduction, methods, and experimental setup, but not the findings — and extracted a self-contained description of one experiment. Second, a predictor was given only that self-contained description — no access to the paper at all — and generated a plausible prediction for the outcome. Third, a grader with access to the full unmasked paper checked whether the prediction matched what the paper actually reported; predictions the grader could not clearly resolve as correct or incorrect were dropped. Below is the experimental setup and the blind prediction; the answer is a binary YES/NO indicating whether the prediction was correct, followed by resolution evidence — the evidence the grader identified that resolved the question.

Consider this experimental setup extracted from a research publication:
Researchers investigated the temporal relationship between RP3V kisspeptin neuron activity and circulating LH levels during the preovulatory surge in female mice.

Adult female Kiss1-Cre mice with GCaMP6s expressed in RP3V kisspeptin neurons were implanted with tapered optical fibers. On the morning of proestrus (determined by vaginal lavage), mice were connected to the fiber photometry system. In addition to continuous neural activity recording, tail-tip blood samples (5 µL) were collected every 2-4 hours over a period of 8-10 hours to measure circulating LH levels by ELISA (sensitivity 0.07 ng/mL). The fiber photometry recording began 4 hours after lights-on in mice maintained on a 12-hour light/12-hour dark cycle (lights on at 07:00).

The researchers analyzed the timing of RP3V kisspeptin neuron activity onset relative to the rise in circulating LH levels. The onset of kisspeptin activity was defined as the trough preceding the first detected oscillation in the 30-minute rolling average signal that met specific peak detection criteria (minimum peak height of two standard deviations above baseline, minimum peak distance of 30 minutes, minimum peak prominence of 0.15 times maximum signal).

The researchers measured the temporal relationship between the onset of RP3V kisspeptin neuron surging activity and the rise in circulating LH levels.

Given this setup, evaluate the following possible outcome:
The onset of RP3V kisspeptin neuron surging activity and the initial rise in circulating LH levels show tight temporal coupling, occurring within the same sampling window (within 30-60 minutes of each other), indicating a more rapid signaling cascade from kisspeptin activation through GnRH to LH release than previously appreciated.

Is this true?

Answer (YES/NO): NO